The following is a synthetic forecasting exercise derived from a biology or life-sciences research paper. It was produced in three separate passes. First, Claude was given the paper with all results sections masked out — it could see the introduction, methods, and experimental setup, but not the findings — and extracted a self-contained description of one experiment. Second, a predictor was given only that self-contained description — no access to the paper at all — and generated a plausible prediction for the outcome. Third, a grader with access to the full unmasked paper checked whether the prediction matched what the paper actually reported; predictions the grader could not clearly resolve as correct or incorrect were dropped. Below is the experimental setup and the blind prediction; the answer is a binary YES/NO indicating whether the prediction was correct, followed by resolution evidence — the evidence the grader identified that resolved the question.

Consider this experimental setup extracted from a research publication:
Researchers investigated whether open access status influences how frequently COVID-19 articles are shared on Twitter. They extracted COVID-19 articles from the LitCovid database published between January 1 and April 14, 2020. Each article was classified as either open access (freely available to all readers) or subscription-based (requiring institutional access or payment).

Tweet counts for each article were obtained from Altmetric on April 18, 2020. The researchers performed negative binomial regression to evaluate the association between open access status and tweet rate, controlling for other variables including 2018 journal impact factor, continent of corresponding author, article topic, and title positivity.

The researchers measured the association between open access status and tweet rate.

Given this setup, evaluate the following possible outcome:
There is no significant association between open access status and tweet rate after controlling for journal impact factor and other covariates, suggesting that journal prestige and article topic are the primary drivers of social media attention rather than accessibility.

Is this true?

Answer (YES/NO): NO